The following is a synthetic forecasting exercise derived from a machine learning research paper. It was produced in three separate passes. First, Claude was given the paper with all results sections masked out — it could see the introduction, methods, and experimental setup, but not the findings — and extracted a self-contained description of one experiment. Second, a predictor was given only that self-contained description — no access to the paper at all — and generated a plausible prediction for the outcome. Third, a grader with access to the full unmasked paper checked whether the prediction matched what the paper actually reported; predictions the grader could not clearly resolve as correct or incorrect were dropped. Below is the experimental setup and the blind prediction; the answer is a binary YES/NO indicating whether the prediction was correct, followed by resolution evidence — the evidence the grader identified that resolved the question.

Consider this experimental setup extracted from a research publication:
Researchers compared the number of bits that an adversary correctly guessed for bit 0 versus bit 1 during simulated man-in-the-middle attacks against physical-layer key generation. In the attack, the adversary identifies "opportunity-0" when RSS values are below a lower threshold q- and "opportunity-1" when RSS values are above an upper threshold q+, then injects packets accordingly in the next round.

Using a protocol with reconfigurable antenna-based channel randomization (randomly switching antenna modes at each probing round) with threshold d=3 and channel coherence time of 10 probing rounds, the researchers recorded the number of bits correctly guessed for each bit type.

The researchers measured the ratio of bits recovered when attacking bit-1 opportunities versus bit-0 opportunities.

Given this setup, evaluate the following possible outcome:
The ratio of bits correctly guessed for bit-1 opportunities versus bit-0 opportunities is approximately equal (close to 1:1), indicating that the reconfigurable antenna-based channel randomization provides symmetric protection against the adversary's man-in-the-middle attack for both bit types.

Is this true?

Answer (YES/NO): NO